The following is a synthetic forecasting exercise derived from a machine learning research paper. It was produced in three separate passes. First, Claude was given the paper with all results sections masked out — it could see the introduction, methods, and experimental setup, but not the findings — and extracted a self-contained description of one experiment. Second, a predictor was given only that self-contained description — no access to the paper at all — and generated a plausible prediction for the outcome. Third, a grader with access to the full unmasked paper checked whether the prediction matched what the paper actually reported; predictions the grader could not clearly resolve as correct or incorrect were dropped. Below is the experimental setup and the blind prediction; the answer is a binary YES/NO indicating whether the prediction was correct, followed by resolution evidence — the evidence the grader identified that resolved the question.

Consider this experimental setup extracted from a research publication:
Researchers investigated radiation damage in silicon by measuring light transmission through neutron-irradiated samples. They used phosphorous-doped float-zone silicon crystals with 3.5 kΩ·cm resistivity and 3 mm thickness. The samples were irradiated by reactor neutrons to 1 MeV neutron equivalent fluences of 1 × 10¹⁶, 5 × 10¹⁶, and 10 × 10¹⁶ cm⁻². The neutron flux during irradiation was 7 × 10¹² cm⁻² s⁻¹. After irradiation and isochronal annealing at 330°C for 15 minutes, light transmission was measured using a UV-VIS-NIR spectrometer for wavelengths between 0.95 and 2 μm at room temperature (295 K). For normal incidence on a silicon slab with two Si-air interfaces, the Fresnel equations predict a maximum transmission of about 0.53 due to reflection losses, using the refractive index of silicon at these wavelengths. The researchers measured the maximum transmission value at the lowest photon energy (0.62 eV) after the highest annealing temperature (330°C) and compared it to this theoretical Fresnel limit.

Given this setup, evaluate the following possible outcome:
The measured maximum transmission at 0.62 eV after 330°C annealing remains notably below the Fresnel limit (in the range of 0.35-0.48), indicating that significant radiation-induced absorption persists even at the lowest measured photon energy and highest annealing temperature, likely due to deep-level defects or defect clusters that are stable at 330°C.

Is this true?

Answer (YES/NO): NO